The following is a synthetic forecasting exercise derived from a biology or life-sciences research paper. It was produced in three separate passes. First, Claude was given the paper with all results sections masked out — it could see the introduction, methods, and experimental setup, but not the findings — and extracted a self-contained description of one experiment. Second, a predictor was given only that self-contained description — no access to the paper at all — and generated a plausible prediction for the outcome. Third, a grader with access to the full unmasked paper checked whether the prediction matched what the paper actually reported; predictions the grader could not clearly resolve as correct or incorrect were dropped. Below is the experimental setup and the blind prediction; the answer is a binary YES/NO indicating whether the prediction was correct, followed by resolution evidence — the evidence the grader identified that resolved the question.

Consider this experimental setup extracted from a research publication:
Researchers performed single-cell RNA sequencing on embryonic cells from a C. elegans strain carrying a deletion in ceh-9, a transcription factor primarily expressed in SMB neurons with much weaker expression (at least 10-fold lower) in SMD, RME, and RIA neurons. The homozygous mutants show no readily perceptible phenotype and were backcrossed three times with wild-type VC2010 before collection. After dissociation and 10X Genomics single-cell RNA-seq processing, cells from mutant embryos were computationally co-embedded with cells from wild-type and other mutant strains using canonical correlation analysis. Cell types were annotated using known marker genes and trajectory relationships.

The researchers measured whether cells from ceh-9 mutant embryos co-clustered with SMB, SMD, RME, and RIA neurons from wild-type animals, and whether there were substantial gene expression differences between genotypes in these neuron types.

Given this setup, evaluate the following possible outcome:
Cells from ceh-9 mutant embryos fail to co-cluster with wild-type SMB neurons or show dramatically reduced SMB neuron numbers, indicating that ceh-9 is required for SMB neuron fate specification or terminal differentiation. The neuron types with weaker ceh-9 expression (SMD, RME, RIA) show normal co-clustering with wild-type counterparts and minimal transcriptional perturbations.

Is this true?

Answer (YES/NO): NO